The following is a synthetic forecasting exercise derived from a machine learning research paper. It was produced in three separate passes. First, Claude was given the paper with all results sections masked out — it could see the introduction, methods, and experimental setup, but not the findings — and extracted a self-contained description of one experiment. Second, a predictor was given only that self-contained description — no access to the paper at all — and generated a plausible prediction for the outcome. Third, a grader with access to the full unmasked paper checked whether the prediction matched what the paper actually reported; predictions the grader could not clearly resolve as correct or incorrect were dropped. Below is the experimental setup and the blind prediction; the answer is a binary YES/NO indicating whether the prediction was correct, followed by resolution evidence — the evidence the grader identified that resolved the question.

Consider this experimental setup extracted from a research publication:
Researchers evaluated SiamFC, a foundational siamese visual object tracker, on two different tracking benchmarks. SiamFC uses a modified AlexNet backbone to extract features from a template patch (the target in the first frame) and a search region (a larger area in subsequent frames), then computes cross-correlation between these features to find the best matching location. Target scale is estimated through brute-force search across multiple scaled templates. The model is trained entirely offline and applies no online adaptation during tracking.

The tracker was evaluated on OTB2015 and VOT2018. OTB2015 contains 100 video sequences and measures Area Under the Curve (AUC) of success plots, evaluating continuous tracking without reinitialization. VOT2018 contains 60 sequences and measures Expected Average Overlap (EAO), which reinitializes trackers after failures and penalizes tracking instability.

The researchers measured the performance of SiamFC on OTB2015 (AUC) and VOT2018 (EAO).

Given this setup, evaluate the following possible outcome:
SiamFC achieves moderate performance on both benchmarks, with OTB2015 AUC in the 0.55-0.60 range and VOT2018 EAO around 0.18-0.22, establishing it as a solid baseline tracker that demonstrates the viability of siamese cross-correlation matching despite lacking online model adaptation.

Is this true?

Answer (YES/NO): YES